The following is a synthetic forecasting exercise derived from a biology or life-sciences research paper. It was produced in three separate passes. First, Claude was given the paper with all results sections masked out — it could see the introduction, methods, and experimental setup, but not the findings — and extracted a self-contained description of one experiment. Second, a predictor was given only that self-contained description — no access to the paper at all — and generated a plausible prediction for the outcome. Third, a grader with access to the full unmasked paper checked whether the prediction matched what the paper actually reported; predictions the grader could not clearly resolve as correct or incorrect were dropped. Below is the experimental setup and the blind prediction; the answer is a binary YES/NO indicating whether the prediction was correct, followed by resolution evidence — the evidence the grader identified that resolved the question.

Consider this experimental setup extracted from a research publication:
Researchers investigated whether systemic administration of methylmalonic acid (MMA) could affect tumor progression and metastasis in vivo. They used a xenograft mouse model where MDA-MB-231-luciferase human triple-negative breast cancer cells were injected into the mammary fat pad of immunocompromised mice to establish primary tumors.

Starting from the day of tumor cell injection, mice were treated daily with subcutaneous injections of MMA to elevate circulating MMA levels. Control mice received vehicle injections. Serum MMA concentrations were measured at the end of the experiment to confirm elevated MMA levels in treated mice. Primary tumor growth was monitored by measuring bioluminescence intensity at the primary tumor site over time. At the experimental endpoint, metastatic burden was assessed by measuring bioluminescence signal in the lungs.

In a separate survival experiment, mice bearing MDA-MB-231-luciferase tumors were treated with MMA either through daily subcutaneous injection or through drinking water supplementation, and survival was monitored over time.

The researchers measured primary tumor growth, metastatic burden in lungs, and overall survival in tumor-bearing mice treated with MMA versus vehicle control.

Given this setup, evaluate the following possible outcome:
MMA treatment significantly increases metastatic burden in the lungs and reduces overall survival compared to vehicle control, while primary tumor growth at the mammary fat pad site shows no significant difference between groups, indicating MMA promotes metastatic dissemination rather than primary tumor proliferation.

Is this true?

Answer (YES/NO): NO